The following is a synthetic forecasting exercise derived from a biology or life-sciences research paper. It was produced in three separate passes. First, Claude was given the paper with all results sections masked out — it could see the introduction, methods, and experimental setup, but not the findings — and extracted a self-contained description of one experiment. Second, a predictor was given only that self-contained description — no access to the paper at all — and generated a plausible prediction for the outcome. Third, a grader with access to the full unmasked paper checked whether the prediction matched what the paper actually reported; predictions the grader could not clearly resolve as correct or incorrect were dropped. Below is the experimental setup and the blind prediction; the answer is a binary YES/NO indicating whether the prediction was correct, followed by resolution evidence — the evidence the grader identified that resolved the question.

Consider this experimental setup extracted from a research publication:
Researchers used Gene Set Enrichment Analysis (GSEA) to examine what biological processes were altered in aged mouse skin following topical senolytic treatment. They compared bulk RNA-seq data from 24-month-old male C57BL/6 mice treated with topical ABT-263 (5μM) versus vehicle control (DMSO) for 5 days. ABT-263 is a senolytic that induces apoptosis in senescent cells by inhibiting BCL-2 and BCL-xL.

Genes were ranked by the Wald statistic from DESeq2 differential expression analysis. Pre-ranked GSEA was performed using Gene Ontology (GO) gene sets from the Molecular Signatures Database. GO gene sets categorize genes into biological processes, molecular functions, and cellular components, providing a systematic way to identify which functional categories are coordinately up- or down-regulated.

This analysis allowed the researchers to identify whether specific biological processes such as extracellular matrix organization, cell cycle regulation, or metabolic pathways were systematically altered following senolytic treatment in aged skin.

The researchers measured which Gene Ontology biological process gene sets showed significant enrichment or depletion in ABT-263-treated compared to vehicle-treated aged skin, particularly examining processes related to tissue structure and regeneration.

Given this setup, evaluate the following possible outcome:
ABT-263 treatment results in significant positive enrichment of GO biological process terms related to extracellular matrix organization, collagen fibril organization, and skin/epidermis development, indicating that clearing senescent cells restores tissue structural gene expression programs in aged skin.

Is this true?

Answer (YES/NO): NO